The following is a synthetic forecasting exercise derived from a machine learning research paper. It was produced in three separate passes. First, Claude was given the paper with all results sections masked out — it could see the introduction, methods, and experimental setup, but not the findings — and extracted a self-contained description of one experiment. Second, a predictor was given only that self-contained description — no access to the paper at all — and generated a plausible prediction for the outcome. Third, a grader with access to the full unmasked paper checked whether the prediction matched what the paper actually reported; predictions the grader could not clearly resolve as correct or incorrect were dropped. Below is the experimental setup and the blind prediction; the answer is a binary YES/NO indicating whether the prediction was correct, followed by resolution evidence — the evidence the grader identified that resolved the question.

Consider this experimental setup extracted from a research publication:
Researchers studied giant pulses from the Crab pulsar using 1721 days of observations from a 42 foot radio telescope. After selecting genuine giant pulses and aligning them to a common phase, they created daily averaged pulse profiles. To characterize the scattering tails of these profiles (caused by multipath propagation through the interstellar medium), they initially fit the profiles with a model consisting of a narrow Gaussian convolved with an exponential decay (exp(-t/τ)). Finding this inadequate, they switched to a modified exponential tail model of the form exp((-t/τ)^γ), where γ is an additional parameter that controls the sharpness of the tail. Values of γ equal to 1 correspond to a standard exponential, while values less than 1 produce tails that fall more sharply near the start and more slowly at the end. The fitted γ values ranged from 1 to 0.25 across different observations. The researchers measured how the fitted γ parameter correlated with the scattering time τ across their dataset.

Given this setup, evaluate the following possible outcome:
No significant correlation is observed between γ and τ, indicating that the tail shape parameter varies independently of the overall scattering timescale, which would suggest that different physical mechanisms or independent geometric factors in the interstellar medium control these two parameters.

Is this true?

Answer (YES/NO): NO